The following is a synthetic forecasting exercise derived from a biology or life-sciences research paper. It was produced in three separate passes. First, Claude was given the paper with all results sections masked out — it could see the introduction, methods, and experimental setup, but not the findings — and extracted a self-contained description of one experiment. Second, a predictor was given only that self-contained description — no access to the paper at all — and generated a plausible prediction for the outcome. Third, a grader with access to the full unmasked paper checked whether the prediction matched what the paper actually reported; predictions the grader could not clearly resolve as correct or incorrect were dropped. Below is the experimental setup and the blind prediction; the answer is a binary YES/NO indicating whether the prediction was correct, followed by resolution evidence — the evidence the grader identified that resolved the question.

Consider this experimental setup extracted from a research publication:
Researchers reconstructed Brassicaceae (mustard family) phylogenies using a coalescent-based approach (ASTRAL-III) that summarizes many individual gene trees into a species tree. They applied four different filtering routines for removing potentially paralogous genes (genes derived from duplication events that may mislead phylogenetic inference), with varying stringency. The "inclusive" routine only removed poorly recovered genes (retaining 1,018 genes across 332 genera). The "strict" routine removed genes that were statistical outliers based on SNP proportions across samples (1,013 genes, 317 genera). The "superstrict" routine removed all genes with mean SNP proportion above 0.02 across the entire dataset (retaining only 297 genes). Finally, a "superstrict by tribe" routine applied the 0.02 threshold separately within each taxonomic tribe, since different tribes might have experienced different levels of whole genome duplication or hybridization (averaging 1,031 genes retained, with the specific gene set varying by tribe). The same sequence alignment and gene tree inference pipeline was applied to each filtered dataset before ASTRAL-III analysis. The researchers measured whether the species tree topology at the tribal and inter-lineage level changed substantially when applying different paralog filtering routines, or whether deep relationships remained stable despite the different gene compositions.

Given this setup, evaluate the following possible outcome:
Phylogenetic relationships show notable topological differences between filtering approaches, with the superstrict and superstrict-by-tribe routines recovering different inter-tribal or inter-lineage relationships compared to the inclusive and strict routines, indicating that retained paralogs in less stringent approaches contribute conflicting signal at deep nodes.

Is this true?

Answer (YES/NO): NO